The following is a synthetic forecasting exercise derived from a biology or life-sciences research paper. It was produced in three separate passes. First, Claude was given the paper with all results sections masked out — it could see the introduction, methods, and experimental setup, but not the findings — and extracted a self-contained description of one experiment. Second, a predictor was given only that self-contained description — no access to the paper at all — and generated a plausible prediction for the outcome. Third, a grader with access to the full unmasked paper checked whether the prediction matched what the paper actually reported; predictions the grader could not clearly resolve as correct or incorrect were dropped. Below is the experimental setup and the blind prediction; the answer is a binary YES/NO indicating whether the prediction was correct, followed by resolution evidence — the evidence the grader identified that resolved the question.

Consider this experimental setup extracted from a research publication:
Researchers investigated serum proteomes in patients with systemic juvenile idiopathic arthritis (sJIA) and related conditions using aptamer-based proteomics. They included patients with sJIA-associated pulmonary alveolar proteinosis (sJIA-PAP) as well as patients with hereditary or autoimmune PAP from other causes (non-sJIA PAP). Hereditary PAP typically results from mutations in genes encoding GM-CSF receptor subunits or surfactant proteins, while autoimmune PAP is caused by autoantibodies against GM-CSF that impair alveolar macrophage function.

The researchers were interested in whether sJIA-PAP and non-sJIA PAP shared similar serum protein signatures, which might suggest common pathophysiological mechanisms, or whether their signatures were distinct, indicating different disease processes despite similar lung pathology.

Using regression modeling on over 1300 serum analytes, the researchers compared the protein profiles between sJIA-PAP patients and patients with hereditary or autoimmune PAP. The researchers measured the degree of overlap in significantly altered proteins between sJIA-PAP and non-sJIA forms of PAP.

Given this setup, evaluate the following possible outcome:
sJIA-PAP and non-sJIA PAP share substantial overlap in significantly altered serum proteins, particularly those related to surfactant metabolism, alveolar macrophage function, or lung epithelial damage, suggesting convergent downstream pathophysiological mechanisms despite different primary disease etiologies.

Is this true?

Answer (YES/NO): NO